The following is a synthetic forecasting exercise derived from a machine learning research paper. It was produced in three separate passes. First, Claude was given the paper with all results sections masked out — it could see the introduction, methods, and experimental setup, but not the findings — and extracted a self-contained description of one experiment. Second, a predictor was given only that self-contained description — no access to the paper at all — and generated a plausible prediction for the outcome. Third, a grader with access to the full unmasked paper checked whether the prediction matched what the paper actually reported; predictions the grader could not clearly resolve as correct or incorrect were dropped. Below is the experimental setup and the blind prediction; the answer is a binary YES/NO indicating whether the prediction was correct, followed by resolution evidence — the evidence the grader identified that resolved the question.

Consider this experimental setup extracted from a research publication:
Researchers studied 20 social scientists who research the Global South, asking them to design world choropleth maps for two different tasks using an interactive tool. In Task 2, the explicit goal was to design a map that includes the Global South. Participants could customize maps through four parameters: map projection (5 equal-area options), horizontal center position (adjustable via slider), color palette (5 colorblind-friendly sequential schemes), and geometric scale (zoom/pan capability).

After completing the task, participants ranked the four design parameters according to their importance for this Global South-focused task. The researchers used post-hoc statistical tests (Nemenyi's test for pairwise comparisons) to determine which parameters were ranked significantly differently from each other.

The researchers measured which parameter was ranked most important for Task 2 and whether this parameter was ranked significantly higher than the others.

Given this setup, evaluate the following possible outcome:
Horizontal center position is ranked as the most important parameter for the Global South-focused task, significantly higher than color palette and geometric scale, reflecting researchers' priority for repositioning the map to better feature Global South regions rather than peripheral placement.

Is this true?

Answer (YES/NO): NO